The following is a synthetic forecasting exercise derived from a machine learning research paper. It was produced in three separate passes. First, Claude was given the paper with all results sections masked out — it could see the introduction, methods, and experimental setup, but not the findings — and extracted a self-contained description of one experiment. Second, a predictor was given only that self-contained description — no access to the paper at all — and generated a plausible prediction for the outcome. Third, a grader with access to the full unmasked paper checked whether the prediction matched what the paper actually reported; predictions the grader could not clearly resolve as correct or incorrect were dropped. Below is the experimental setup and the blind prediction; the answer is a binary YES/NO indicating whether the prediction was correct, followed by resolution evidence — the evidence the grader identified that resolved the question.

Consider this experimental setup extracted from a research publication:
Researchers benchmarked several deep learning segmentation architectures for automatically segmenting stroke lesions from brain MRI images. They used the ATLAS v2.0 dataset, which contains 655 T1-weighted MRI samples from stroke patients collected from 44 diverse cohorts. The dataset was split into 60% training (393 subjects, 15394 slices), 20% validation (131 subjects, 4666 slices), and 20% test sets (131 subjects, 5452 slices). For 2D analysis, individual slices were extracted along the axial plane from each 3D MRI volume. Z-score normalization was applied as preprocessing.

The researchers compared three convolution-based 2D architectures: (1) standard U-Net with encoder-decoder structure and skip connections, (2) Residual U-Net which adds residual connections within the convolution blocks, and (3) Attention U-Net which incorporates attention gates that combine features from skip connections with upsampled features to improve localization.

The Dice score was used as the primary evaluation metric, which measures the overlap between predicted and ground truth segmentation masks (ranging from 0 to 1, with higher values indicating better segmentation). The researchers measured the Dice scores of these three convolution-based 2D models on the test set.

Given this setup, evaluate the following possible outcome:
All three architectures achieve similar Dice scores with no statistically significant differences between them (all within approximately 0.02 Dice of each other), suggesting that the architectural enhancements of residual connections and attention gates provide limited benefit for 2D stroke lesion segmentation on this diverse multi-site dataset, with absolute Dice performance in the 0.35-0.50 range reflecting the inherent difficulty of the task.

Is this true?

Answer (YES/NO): NO